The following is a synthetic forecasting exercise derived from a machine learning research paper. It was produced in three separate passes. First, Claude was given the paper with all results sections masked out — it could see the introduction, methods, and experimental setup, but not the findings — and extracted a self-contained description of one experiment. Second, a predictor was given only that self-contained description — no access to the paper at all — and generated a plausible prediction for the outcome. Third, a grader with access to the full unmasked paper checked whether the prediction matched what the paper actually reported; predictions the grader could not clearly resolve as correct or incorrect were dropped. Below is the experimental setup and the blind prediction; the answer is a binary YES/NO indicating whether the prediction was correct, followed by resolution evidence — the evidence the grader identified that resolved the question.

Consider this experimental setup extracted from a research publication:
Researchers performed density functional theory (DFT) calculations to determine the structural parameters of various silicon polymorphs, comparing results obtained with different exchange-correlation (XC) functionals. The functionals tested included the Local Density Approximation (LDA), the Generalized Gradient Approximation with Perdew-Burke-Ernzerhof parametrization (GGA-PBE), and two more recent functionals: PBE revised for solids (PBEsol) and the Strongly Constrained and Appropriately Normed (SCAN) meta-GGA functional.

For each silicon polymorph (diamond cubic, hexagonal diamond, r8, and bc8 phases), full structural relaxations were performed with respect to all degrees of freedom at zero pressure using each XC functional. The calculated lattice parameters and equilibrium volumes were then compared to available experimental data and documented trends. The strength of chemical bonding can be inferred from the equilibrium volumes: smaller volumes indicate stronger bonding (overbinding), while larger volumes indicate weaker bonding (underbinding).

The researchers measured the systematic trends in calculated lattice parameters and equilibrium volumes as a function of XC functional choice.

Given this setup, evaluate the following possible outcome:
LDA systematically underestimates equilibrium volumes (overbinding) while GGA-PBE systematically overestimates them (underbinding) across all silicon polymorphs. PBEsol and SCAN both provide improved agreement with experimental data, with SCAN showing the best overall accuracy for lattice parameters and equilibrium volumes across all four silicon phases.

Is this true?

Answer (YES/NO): NO